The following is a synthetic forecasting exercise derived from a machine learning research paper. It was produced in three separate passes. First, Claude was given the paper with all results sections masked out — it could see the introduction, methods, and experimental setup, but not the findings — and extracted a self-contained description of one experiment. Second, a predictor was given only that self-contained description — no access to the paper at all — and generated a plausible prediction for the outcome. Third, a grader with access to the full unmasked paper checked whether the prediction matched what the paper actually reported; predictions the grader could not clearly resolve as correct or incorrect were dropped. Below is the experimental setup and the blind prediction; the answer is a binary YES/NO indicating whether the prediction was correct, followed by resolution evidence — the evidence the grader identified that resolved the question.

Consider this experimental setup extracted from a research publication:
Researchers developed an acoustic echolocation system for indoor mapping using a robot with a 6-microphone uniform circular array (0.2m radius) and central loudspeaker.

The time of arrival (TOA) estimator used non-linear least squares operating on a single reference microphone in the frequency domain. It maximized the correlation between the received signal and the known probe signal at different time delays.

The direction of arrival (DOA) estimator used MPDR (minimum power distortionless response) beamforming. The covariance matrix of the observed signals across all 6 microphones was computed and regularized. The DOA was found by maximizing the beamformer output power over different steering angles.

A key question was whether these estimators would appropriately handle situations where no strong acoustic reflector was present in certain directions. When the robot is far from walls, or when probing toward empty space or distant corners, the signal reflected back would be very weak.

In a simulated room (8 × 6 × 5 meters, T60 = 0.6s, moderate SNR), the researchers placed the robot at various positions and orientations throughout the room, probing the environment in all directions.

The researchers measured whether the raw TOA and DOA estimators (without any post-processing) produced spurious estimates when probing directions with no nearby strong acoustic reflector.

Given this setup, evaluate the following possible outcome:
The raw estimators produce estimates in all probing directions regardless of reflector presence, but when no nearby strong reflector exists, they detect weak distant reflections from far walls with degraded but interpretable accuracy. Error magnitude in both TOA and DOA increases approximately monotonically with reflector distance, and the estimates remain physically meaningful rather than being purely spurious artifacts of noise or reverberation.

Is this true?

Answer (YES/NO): NO